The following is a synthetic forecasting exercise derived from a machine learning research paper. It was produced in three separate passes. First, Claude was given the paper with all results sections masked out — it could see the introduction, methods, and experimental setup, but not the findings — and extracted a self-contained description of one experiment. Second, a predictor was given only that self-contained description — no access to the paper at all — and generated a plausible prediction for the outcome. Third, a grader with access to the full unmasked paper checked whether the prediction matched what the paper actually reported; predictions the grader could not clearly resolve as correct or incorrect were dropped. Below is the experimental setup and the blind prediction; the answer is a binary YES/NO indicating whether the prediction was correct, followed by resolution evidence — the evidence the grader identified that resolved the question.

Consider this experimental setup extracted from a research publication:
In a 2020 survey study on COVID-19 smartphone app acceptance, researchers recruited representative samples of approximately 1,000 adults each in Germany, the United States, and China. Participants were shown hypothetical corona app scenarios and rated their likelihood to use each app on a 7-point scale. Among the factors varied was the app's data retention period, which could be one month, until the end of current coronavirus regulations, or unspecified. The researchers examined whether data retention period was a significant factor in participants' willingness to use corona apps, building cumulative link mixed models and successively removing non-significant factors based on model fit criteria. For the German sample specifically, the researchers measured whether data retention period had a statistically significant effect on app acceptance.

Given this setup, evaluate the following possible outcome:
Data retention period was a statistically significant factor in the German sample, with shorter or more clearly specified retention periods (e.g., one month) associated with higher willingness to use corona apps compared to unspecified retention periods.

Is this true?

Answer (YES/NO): NO